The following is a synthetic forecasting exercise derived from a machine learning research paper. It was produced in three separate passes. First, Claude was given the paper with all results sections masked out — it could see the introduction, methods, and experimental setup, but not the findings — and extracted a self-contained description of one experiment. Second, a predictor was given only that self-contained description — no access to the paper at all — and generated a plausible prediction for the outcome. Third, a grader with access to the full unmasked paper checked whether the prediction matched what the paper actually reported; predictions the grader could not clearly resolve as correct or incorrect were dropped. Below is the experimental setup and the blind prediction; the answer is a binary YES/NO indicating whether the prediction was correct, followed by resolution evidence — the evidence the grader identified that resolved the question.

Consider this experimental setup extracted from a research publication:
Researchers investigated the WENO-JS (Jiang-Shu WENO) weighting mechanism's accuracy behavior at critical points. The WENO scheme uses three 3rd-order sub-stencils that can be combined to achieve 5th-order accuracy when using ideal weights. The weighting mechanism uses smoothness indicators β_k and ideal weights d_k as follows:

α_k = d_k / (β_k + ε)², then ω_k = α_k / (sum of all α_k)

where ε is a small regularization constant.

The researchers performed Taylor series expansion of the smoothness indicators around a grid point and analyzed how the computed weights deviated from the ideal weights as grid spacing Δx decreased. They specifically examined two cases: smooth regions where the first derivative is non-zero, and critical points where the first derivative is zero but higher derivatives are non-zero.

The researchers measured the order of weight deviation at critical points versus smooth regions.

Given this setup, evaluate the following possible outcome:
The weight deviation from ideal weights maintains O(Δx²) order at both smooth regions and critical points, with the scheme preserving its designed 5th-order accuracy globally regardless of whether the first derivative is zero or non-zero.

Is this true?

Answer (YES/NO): NO